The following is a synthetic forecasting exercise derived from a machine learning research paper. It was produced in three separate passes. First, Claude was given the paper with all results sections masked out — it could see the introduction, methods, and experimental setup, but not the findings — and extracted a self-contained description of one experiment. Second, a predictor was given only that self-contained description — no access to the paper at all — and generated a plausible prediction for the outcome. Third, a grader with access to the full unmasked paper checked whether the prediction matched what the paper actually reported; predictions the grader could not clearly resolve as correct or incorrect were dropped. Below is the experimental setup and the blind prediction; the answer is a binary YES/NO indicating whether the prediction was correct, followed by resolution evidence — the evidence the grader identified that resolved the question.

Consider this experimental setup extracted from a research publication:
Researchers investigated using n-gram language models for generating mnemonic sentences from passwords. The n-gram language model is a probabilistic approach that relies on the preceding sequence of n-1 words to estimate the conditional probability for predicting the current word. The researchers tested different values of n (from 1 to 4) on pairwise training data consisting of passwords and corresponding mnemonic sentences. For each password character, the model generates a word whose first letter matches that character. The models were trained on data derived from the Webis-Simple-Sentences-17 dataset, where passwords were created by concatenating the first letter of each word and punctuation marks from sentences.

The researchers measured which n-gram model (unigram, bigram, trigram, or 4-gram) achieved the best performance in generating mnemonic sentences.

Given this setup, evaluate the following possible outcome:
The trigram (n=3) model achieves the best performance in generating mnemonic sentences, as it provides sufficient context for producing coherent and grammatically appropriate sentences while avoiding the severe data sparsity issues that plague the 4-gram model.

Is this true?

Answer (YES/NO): NO